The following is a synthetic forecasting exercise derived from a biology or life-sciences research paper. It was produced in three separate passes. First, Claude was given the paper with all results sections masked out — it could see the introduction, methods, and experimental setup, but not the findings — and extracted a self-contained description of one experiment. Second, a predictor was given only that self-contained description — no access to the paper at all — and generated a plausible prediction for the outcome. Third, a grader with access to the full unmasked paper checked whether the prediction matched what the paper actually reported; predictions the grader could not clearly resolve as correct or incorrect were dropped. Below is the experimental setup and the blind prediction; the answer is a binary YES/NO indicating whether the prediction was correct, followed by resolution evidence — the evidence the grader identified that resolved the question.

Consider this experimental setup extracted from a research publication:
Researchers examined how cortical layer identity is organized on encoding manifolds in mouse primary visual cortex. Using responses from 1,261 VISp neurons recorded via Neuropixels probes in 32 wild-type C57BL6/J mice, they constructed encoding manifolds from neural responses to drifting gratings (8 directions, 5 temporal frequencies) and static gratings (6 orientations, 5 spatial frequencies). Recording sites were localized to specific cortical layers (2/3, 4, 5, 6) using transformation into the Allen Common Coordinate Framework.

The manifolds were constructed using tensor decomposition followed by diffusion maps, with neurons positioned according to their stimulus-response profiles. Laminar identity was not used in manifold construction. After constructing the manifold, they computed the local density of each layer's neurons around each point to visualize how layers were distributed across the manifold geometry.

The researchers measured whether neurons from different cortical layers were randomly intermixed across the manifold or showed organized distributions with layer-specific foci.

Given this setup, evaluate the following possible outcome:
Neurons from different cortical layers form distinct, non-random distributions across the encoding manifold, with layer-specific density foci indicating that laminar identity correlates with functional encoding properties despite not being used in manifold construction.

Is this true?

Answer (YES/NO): YES